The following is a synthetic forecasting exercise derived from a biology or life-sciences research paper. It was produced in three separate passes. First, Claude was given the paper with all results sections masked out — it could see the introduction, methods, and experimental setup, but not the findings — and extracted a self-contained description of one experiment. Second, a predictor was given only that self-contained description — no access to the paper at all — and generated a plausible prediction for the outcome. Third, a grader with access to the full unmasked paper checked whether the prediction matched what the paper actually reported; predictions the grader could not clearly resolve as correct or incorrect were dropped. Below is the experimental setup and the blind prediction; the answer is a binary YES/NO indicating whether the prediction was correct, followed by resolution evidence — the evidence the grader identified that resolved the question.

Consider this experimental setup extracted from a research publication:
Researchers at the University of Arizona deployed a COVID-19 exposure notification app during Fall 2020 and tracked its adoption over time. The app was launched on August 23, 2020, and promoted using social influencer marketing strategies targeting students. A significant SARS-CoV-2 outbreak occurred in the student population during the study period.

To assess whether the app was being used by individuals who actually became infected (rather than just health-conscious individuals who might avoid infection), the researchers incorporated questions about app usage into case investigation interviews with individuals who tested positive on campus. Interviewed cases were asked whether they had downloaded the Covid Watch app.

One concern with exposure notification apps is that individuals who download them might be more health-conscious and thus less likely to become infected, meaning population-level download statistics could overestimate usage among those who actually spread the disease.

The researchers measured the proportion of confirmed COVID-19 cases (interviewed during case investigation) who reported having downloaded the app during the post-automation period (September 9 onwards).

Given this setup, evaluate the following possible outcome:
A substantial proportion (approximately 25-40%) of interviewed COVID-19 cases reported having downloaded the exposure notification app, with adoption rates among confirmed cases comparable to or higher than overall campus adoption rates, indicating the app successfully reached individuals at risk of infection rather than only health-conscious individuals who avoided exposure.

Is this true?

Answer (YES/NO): NO